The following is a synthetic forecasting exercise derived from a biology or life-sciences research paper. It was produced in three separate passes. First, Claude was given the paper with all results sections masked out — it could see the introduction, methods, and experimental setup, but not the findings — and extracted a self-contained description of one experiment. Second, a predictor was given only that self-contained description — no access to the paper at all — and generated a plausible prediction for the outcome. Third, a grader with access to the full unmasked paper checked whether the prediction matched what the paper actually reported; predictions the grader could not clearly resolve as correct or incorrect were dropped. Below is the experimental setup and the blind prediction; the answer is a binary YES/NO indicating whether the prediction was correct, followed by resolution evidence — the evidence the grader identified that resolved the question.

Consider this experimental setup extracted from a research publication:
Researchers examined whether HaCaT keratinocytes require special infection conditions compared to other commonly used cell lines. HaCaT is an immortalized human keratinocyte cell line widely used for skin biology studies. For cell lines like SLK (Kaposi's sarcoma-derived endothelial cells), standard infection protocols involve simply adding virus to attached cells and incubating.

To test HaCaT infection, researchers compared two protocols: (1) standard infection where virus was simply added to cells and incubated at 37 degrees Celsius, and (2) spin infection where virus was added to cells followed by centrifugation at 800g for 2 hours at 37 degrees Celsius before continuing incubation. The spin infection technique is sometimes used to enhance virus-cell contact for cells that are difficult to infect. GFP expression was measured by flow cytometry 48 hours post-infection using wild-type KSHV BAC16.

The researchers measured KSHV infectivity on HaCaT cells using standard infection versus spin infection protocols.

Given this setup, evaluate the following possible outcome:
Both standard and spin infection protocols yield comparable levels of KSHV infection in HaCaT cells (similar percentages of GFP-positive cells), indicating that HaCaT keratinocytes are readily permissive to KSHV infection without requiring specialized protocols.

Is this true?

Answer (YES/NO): NO